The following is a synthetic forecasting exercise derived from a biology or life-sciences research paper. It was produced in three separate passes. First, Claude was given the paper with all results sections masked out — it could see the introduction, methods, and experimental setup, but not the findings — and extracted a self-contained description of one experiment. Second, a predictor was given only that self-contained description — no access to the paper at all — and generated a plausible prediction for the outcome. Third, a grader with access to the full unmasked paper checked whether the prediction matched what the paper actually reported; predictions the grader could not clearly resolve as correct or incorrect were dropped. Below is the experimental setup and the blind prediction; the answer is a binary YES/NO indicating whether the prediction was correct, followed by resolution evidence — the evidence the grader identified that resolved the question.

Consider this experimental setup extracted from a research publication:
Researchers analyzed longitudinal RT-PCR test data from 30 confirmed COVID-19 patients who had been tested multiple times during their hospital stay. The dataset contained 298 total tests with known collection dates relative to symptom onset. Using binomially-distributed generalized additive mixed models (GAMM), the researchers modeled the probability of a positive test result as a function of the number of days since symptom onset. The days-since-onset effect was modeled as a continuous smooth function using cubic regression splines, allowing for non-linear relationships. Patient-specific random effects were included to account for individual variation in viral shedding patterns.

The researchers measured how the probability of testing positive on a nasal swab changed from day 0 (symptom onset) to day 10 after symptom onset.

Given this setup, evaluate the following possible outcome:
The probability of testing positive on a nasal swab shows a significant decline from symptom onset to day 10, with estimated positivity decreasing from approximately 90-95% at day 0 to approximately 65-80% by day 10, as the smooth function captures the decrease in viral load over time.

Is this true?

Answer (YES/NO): YES